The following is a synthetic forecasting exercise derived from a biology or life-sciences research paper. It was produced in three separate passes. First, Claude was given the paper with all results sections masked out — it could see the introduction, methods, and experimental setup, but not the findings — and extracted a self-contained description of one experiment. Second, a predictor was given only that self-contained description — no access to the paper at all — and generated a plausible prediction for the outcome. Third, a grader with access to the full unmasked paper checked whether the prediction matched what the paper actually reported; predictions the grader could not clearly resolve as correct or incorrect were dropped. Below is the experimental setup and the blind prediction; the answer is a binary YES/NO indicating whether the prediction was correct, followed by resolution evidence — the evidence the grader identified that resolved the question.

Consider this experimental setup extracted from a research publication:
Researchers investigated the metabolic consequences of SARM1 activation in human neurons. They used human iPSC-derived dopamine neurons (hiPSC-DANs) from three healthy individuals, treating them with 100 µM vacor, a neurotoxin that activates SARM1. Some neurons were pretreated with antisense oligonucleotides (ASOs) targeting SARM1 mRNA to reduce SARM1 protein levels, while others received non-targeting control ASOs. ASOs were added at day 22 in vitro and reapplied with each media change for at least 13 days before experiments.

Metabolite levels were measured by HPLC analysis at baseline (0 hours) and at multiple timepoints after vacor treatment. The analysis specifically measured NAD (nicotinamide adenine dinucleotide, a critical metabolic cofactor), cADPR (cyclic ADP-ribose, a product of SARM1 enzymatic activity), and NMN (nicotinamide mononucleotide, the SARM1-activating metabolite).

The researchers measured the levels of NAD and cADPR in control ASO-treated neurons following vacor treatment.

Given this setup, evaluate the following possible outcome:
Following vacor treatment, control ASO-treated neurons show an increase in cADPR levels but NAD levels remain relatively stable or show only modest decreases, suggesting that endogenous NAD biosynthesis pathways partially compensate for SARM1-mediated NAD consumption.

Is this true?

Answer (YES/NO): NO